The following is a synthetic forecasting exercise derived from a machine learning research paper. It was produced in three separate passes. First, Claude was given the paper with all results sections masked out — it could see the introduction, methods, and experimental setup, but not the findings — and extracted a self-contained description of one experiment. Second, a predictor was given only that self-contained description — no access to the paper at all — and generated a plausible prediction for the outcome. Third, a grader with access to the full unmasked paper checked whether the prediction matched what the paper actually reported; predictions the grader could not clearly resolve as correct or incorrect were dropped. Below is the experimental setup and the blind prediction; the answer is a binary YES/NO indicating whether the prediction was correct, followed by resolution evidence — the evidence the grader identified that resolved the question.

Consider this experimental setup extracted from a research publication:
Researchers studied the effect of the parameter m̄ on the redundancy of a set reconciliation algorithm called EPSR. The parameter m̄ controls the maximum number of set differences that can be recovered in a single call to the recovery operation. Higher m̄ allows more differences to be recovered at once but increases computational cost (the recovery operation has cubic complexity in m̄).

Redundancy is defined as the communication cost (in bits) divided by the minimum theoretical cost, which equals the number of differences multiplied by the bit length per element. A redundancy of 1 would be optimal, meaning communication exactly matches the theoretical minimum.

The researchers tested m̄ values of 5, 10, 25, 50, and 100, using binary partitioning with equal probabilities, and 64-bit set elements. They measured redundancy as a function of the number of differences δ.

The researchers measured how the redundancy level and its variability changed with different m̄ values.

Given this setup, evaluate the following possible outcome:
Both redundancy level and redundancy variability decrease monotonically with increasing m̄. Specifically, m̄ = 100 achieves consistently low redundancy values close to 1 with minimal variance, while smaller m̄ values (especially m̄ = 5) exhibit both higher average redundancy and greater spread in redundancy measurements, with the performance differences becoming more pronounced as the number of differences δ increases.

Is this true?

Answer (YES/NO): NO